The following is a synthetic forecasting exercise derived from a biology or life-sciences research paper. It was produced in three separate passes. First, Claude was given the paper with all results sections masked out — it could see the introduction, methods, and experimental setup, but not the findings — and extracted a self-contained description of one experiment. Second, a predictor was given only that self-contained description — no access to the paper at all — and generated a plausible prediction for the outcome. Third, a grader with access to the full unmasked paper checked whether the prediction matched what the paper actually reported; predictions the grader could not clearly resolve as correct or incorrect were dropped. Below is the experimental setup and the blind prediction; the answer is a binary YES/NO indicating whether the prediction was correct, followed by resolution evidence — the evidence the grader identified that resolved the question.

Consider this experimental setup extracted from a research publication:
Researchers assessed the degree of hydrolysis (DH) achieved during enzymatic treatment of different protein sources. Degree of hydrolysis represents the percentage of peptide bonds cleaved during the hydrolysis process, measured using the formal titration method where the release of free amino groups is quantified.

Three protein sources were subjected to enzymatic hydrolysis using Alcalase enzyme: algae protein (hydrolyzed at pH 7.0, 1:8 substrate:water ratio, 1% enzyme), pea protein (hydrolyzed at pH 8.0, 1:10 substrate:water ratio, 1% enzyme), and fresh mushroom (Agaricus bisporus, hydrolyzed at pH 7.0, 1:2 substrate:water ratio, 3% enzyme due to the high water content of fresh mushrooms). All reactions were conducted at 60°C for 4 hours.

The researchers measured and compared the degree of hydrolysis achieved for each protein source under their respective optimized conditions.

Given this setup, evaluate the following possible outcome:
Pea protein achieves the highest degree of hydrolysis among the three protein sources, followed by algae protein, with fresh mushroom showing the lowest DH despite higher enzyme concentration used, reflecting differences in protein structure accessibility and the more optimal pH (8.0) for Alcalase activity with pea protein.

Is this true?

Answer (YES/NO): NO